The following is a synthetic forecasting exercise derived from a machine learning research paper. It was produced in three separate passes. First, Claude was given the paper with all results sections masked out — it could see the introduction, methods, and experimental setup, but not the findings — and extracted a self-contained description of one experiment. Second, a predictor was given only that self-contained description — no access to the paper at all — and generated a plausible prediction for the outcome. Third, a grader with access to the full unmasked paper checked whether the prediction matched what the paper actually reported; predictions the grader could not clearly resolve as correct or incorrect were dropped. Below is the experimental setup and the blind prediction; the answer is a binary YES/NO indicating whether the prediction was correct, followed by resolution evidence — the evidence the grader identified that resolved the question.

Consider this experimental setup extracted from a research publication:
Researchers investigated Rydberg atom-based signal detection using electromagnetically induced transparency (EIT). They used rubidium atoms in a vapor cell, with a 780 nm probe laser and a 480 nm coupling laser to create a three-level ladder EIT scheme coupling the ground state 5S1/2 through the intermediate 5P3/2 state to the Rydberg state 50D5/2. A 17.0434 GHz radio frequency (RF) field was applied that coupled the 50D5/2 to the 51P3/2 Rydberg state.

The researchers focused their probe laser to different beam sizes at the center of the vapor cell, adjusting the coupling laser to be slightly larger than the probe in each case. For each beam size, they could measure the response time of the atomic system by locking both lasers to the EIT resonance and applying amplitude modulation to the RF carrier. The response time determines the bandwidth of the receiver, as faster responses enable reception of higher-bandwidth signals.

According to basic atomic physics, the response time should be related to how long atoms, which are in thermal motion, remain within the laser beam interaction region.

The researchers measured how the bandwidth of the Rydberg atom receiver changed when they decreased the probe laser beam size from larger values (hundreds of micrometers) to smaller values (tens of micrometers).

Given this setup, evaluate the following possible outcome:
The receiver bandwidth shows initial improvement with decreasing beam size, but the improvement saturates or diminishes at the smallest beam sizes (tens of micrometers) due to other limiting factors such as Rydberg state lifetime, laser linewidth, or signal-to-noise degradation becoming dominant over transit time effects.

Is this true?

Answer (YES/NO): NO